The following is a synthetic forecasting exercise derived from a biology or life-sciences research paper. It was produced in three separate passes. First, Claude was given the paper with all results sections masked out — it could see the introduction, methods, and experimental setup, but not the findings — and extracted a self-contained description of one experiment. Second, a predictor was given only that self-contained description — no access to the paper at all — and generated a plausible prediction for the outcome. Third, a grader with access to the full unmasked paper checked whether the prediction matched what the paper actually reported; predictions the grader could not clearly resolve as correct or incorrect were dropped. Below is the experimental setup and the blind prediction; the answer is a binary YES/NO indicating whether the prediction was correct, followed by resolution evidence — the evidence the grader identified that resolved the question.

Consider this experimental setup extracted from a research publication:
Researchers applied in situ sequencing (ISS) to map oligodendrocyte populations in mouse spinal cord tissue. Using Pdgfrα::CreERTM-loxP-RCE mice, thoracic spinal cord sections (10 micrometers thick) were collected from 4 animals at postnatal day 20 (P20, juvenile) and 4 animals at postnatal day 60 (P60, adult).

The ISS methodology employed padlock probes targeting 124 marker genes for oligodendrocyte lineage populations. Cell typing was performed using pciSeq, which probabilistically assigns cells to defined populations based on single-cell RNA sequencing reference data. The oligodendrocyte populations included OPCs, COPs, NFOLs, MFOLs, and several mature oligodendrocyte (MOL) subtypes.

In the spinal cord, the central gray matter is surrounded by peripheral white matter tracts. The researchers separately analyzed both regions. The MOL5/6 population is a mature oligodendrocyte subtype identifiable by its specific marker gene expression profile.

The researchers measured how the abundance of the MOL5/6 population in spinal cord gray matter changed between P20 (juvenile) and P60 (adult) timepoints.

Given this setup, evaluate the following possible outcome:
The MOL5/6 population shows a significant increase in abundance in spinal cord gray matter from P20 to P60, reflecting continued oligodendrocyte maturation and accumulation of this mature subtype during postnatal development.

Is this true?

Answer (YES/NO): YES